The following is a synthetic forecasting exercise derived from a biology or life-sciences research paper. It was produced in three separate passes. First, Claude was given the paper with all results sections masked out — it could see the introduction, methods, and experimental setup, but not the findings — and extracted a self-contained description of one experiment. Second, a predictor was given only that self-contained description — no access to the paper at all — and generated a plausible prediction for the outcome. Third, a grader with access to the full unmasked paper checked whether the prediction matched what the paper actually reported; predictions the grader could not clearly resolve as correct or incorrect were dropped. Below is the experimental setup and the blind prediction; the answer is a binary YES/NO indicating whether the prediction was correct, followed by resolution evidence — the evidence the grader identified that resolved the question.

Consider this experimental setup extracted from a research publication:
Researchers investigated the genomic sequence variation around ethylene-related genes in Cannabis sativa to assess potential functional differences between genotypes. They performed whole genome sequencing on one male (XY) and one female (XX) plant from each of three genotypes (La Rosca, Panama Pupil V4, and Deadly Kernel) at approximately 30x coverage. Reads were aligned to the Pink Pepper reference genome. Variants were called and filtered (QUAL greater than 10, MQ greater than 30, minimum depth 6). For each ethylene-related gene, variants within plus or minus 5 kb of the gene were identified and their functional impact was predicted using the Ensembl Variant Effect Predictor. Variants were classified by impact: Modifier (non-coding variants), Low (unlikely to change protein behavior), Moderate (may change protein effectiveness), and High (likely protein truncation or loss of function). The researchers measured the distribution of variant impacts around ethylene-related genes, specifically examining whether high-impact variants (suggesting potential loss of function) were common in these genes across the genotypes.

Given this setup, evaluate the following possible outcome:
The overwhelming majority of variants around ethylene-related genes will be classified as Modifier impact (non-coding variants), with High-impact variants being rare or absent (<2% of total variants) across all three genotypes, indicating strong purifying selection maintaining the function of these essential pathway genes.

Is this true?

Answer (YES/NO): YES